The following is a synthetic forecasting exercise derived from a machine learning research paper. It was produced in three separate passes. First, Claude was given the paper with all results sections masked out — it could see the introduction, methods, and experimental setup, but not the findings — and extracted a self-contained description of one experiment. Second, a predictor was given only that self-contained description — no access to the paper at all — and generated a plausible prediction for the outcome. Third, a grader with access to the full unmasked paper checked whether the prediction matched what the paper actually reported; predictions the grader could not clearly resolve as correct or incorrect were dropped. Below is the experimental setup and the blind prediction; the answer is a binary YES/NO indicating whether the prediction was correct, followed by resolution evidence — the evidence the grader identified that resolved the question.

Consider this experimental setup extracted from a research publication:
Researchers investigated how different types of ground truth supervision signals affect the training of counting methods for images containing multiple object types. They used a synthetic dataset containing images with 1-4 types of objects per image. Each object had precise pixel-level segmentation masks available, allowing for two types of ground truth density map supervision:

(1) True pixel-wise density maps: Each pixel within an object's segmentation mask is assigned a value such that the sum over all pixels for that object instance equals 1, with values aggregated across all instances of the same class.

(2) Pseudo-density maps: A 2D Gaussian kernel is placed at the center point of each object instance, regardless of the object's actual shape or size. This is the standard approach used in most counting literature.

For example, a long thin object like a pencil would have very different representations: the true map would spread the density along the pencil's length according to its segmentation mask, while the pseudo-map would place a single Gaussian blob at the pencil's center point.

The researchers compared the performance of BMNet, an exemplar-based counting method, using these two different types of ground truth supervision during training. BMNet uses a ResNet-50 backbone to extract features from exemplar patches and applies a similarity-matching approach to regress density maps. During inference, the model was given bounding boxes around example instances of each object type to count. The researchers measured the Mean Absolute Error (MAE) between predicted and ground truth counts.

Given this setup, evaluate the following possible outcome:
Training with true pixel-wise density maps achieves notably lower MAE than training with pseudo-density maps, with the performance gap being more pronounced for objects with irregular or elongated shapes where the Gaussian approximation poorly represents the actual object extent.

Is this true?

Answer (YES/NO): NO